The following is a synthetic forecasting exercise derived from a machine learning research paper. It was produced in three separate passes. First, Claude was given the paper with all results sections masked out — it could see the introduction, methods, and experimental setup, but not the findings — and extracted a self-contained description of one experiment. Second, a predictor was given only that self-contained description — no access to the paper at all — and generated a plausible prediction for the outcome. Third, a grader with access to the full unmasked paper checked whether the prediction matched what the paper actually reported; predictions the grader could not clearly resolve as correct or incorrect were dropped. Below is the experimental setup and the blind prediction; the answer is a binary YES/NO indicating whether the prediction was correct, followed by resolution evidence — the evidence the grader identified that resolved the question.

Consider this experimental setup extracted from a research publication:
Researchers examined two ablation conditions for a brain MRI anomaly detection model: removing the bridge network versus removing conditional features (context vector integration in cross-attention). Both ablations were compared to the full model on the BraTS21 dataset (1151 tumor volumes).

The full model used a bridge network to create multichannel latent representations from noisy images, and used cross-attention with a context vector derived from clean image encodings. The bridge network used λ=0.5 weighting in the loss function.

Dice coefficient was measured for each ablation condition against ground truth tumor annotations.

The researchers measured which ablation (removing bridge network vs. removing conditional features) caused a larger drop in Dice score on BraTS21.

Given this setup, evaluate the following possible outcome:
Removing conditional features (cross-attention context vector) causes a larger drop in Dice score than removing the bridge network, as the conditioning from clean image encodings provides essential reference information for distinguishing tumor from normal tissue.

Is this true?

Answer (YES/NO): YES